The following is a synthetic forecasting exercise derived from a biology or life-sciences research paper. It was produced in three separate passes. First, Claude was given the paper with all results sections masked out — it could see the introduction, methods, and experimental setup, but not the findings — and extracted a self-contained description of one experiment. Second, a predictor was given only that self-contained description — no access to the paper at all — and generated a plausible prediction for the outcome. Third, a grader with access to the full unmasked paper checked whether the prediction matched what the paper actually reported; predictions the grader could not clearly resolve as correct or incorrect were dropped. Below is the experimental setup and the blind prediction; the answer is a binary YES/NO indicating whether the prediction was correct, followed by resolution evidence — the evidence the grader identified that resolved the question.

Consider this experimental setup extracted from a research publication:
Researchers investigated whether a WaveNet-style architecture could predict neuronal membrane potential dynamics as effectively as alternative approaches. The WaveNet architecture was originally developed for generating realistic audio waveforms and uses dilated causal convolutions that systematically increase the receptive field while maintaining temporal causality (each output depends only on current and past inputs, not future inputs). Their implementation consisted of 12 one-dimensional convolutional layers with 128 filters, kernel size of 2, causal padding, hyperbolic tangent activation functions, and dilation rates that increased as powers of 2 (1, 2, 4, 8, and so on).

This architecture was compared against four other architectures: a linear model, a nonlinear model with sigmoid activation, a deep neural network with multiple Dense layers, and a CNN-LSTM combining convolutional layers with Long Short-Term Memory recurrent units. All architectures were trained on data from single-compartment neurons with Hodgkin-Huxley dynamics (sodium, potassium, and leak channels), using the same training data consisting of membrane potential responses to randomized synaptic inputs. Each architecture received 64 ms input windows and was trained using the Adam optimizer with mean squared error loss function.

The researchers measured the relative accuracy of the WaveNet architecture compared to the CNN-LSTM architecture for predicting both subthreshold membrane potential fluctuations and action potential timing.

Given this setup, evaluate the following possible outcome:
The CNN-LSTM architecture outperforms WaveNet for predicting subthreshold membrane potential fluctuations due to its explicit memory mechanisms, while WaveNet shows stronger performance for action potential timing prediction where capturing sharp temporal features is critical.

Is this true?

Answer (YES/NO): NO